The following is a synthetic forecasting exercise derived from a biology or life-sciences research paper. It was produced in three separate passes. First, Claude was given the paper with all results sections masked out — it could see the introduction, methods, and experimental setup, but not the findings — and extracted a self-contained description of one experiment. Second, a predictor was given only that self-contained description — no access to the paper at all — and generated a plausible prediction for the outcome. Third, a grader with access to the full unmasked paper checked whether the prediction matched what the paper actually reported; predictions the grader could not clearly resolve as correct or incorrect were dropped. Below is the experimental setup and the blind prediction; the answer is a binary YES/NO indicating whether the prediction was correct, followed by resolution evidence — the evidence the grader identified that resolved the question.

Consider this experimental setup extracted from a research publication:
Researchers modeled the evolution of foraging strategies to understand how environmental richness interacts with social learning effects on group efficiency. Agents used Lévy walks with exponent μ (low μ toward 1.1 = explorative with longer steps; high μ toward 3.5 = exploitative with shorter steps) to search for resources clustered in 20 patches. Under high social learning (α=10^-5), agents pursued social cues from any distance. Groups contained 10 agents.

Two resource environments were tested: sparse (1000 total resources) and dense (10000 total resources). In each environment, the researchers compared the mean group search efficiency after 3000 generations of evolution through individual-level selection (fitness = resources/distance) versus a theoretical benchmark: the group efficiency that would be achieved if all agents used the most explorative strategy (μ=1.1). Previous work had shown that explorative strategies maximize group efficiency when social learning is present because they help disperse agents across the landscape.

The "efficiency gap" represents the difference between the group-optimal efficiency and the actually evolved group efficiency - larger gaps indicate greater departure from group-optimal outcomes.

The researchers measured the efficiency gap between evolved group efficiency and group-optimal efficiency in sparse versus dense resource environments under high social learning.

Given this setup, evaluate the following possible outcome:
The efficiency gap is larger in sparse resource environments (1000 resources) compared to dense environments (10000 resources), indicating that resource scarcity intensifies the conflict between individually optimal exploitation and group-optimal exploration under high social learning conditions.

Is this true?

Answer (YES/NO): NO